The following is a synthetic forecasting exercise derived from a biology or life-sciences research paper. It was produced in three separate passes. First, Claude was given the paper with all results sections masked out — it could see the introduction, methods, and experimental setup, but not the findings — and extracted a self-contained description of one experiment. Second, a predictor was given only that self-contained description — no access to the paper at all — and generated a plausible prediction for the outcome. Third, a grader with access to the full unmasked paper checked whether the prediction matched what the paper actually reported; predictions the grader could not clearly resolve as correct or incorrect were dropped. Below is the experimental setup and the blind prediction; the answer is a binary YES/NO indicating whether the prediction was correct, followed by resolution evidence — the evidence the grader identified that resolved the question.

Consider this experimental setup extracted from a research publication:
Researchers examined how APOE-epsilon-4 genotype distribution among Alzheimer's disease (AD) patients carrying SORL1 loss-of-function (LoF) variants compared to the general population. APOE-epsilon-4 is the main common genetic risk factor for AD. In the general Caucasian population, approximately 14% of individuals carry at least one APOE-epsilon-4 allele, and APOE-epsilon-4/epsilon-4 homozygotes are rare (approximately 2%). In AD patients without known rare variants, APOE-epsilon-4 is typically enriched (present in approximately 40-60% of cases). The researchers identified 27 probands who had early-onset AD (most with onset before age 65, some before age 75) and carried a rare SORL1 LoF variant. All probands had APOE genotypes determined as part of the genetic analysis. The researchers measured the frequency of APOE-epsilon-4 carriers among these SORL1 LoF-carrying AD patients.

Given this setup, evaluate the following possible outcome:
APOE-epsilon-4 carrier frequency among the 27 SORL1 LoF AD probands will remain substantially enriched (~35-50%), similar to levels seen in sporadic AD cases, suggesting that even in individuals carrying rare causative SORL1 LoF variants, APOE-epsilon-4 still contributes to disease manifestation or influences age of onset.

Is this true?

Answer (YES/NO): NO